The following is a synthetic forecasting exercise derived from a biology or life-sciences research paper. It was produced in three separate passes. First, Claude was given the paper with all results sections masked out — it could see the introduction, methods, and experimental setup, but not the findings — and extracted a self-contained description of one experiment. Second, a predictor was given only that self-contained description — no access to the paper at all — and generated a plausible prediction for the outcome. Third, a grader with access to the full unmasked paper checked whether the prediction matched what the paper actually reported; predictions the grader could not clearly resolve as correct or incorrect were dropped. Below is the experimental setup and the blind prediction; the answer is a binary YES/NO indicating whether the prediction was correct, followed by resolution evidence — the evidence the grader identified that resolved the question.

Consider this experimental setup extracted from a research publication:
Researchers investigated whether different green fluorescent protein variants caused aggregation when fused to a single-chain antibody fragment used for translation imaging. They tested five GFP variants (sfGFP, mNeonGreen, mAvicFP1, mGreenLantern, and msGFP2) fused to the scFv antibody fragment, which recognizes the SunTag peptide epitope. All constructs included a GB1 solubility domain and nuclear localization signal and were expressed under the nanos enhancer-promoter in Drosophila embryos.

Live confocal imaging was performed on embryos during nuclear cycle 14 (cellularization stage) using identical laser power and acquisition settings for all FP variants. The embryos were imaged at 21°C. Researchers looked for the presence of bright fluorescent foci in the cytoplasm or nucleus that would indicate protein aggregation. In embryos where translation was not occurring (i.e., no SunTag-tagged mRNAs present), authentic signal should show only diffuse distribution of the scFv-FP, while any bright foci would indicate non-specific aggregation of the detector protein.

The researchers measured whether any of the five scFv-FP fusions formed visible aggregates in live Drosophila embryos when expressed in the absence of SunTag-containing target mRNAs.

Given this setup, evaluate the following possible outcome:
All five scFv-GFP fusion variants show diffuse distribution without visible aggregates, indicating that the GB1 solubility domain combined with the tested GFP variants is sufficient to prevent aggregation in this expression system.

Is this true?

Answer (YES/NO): YES